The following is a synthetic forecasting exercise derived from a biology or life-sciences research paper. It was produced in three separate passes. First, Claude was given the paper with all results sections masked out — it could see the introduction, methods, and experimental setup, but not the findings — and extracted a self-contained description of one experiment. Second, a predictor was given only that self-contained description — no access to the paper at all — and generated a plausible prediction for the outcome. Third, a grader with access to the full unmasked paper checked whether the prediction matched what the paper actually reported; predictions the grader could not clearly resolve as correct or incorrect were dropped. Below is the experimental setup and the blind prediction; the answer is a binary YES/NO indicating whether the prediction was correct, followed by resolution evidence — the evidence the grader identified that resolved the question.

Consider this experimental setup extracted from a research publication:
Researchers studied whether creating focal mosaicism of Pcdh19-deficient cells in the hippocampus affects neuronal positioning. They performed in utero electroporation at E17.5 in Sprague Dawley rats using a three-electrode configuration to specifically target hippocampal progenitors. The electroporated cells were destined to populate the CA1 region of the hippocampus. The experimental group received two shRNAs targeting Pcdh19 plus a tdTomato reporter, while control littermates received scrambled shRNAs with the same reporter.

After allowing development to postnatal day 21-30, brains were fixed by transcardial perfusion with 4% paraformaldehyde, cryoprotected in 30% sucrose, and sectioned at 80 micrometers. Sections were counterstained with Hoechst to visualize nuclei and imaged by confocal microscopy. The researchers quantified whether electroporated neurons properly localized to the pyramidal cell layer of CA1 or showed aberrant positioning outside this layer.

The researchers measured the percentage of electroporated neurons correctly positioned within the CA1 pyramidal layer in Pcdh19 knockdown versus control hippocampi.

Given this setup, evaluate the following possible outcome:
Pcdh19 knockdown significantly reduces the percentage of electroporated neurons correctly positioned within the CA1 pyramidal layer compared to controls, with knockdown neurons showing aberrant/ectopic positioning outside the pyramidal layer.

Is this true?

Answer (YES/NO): YES